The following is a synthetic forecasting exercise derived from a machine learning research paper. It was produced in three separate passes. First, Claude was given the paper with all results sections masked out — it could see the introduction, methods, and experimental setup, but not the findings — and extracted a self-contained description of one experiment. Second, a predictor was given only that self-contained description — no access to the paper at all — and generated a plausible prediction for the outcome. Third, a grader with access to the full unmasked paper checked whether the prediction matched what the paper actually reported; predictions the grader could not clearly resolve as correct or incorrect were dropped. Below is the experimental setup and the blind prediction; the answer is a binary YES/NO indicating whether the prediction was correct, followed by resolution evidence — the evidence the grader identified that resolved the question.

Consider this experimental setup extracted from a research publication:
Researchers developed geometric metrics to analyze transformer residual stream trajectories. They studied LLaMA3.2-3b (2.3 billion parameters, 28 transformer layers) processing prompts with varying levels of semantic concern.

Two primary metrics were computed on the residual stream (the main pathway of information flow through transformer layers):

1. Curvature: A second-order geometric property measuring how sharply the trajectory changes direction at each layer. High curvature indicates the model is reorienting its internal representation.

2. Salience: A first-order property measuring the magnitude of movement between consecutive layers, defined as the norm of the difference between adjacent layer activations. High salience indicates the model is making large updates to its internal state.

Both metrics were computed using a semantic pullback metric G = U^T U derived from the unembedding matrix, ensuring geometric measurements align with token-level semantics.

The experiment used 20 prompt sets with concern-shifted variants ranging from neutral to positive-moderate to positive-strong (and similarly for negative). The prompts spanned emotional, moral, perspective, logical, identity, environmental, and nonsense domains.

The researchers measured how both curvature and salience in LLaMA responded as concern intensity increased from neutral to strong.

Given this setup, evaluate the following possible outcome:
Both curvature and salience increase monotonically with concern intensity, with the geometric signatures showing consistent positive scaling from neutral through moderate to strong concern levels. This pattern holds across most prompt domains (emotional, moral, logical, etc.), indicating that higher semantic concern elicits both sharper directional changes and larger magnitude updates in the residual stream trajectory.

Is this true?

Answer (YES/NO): NO